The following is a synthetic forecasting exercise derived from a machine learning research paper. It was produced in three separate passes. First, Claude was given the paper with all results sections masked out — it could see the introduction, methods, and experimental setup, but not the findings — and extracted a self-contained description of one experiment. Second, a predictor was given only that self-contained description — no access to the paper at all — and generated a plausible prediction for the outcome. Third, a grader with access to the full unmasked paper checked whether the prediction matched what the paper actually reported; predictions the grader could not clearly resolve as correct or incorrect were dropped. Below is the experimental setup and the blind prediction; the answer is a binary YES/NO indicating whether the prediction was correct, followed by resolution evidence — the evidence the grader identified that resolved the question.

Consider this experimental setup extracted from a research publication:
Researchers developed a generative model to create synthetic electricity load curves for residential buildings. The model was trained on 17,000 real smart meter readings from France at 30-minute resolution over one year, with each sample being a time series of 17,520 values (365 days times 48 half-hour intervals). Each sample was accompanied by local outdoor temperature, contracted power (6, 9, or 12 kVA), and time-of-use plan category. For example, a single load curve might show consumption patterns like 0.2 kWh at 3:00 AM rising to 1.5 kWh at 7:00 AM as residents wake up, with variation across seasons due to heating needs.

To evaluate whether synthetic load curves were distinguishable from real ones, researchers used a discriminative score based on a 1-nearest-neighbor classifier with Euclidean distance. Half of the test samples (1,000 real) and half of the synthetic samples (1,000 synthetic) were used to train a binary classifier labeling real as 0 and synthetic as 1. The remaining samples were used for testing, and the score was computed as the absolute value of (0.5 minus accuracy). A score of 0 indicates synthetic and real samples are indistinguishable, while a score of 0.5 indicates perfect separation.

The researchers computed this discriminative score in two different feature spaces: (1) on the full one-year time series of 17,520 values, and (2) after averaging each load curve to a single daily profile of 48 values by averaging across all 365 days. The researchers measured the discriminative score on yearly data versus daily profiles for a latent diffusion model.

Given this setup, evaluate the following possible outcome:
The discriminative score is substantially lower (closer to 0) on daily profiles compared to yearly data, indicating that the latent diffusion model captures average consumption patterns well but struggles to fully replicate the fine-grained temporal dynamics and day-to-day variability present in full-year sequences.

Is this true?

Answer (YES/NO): NO